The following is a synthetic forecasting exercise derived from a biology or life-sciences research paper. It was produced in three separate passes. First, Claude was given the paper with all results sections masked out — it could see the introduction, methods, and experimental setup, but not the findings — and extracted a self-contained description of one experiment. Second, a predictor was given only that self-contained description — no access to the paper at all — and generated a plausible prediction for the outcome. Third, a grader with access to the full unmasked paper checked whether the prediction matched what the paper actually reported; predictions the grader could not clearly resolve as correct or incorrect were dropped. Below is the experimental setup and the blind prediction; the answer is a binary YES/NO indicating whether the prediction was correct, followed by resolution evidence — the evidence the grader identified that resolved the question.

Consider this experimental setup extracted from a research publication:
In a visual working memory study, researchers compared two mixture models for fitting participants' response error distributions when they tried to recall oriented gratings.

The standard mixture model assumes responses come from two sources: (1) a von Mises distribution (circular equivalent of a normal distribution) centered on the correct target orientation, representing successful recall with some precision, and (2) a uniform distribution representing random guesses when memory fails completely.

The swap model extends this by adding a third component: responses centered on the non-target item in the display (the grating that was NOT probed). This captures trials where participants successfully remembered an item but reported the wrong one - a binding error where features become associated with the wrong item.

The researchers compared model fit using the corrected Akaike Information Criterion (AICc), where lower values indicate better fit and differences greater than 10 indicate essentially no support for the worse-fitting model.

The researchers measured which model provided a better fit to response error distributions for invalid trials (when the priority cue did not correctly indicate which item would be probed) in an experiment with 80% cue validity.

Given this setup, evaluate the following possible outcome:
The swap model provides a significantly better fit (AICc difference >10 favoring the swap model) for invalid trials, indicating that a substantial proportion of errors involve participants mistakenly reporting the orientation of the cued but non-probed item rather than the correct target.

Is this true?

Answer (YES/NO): YES